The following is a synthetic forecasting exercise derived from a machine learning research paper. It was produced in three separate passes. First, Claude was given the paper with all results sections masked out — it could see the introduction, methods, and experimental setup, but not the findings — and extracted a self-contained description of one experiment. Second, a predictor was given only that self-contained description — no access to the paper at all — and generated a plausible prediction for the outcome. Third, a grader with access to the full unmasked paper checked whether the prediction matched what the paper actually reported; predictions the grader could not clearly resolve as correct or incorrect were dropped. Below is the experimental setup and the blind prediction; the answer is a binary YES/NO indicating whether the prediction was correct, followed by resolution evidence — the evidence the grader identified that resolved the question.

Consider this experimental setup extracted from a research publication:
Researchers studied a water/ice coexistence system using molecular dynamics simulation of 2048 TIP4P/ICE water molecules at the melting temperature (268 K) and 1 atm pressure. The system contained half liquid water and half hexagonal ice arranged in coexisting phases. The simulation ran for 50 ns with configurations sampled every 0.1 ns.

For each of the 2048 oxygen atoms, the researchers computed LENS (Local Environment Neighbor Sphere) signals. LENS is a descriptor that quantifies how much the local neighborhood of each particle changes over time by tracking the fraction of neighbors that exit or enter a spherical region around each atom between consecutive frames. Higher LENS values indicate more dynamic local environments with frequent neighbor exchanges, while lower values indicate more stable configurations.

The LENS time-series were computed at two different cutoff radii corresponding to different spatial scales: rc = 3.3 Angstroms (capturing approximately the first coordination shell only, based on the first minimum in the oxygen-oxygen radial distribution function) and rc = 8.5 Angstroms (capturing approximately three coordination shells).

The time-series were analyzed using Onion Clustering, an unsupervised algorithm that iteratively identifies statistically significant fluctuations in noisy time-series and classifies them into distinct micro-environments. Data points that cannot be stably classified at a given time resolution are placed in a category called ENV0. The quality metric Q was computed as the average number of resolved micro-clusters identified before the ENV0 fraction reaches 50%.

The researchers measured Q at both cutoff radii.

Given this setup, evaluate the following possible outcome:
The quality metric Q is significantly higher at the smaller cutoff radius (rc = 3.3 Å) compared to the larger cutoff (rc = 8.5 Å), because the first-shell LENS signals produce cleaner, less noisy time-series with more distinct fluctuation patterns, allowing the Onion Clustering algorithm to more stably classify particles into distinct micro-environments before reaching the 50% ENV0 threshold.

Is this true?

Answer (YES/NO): NO